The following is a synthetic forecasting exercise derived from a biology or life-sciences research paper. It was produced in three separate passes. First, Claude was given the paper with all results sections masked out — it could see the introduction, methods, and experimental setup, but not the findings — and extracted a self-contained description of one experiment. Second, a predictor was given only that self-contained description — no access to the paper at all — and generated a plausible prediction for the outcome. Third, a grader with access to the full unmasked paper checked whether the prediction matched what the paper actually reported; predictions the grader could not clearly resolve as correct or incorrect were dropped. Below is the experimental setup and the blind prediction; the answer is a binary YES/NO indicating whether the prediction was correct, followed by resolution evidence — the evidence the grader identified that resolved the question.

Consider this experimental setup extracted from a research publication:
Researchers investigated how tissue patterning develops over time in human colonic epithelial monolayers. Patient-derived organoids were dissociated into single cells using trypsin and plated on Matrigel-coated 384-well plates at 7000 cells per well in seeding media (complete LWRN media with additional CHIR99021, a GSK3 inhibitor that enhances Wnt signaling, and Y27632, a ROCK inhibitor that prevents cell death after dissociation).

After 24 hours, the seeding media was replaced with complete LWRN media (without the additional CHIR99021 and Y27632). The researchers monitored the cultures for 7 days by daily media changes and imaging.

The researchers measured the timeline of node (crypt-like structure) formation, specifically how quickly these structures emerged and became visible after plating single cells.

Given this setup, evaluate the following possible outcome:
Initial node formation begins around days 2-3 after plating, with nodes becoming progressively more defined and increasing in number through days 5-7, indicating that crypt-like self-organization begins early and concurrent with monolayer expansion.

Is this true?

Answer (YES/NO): NO